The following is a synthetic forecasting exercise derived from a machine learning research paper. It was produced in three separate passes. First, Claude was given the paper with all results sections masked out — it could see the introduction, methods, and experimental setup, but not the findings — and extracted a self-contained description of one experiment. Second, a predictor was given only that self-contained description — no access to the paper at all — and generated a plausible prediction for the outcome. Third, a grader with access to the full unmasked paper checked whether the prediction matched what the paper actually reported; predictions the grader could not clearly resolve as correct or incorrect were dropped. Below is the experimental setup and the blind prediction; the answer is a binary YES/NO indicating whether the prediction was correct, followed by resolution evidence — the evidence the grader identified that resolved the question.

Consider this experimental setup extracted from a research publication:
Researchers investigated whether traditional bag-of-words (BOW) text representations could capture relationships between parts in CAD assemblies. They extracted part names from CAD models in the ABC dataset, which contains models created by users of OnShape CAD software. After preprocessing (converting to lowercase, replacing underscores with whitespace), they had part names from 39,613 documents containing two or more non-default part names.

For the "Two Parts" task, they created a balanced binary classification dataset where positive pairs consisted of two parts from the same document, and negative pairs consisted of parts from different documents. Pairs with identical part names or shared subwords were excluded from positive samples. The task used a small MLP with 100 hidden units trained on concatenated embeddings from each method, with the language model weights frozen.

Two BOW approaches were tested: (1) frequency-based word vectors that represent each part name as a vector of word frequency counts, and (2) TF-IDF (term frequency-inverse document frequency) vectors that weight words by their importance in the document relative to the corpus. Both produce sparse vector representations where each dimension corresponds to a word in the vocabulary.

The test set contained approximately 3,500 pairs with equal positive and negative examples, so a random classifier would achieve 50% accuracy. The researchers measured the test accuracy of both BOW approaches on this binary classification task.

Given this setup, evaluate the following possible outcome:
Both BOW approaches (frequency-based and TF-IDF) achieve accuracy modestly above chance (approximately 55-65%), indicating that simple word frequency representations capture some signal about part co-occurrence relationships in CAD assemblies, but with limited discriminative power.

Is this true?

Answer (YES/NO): NO